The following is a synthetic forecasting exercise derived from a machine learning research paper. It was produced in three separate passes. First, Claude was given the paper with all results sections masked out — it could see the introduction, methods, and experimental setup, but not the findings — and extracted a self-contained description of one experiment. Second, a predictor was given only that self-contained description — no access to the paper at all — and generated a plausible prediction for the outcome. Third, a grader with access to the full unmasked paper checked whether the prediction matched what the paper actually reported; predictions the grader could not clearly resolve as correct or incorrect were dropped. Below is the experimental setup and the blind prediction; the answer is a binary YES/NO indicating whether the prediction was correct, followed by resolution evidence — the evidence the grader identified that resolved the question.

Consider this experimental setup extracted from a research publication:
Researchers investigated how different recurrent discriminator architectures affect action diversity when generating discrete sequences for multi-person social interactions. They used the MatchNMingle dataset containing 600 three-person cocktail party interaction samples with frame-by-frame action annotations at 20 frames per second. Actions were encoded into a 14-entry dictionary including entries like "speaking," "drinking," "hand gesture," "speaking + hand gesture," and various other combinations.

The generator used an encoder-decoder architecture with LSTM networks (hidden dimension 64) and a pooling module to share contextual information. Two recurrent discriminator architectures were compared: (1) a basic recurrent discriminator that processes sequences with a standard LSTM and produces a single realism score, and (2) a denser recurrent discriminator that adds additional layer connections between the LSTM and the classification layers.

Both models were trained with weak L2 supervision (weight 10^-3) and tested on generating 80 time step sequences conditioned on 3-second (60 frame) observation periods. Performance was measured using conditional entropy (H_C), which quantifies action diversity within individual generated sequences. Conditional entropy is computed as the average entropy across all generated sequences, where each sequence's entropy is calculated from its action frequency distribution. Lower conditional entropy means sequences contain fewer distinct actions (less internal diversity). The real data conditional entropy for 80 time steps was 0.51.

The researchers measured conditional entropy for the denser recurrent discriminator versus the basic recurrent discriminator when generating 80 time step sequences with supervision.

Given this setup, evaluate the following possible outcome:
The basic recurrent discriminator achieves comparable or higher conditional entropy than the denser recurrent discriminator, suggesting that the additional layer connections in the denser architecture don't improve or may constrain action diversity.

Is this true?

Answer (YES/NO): YES